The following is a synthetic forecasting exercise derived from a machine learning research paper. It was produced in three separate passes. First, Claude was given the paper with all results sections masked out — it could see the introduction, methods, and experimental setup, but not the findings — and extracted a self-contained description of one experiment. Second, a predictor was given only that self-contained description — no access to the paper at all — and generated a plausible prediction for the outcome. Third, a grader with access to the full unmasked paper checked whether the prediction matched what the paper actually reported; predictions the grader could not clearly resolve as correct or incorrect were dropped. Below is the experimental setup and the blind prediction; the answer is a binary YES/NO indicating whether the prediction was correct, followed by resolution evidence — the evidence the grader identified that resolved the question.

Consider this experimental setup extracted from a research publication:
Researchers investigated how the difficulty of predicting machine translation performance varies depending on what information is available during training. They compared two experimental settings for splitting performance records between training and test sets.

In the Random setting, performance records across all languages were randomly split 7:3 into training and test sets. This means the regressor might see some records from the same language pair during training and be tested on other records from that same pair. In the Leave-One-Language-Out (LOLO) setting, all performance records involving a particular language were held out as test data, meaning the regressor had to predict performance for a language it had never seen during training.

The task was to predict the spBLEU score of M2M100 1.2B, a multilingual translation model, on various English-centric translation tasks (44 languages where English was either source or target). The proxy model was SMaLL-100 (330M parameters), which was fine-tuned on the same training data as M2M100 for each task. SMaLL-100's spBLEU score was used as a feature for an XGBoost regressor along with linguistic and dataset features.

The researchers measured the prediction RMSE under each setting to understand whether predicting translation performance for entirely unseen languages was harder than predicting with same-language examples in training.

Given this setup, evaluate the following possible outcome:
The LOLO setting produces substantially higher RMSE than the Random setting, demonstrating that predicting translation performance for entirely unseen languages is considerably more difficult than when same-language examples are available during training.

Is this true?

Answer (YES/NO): NO